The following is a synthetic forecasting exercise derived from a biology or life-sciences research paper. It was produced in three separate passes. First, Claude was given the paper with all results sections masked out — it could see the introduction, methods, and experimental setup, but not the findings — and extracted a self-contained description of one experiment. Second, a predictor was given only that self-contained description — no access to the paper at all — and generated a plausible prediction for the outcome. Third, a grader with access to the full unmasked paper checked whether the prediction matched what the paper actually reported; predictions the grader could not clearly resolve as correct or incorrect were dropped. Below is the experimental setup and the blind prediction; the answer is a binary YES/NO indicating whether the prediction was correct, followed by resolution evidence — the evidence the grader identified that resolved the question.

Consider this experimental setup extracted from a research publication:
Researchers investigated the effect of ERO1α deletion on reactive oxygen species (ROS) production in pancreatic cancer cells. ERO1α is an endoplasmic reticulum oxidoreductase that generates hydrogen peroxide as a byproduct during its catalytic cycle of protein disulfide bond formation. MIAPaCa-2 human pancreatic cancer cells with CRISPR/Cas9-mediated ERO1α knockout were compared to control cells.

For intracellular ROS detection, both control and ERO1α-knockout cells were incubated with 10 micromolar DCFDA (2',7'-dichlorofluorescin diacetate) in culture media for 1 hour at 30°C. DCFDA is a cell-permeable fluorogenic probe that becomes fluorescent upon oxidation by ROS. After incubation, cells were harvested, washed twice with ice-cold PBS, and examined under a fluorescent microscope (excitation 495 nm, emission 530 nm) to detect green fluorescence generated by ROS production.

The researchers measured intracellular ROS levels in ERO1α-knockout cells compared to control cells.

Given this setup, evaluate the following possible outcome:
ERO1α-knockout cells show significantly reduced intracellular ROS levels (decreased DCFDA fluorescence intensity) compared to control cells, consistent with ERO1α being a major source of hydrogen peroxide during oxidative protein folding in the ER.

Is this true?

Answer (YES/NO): YES